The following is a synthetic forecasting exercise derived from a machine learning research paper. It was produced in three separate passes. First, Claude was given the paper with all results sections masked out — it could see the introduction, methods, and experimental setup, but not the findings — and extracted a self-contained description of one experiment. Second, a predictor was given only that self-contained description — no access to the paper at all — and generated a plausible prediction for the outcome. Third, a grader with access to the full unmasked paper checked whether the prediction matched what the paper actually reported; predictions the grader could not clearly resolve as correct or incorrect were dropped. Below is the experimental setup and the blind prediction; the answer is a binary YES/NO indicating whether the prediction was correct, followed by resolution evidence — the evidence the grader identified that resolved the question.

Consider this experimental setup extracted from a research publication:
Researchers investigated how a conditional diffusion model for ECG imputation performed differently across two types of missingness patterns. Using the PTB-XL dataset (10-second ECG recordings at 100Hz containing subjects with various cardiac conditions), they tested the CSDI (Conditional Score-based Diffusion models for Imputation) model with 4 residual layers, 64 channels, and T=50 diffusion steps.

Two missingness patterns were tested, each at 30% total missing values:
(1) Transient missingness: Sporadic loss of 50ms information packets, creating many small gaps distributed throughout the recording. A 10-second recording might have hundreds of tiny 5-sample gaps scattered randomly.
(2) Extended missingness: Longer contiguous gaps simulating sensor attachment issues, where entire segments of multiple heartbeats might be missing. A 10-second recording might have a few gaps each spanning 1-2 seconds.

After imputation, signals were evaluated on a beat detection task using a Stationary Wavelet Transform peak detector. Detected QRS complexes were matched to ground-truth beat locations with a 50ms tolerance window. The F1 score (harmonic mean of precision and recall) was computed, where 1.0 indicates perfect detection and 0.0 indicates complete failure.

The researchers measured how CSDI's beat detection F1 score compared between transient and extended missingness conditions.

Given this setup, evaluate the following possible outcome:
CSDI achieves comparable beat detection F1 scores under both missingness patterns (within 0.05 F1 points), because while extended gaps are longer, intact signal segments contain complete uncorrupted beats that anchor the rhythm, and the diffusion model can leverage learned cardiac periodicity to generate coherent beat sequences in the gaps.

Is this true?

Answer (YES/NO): NO